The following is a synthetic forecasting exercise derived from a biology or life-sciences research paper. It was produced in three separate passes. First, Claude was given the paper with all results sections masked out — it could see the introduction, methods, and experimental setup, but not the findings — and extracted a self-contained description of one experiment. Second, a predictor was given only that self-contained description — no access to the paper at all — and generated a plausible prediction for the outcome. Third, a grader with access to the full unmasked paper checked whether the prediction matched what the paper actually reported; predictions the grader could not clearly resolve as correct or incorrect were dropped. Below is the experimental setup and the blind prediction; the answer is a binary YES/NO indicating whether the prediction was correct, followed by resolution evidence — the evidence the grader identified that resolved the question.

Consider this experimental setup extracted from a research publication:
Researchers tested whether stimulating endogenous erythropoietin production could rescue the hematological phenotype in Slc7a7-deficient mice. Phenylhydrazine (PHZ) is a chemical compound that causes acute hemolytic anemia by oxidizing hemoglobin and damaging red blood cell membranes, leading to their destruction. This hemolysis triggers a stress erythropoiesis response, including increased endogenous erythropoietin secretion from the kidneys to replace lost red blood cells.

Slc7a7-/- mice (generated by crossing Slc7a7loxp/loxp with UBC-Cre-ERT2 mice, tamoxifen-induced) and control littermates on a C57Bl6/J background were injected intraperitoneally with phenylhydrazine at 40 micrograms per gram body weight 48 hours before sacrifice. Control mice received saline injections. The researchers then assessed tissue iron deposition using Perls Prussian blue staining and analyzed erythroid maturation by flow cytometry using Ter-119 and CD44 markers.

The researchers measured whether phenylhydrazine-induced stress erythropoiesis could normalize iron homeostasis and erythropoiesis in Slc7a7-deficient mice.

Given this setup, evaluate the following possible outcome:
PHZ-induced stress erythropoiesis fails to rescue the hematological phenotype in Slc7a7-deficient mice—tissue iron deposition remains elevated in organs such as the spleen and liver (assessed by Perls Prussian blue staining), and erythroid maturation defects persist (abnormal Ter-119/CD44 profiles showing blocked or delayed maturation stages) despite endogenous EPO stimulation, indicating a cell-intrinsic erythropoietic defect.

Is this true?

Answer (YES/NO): NO